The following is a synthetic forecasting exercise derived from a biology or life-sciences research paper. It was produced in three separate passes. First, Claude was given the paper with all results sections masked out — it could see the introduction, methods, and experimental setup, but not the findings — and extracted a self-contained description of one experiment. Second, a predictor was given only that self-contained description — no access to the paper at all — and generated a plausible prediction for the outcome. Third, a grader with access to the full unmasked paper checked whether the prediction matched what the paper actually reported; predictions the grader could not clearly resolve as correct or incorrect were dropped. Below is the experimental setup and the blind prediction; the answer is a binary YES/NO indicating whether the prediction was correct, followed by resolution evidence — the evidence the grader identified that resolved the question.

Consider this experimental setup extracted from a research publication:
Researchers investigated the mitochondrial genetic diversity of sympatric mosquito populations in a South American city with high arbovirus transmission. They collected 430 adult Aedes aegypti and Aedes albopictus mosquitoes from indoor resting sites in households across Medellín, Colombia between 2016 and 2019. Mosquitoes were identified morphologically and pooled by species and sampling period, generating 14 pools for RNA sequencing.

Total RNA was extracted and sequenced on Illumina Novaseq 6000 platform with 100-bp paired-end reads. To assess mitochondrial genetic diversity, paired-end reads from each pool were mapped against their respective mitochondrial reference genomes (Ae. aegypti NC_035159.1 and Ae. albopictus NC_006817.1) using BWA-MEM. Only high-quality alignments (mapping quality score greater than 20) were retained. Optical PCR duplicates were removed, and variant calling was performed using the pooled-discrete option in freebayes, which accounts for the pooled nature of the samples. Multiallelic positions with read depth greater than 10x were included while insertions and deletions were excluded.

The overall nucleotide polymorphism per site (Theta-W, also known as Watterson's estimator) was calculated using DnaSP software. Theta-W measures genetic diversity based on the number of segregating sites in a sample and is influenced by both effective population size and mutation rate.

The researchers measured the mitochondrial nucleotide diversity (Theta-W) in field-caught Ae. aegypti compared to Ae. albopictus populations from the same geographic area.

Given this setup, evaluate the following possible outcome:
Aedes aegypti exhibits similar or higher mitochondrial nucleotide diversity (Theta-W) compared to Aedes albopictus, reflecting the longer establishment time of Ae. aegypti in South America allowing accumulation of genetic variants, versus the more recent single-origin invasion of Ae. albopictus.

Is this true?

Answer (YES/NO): YES